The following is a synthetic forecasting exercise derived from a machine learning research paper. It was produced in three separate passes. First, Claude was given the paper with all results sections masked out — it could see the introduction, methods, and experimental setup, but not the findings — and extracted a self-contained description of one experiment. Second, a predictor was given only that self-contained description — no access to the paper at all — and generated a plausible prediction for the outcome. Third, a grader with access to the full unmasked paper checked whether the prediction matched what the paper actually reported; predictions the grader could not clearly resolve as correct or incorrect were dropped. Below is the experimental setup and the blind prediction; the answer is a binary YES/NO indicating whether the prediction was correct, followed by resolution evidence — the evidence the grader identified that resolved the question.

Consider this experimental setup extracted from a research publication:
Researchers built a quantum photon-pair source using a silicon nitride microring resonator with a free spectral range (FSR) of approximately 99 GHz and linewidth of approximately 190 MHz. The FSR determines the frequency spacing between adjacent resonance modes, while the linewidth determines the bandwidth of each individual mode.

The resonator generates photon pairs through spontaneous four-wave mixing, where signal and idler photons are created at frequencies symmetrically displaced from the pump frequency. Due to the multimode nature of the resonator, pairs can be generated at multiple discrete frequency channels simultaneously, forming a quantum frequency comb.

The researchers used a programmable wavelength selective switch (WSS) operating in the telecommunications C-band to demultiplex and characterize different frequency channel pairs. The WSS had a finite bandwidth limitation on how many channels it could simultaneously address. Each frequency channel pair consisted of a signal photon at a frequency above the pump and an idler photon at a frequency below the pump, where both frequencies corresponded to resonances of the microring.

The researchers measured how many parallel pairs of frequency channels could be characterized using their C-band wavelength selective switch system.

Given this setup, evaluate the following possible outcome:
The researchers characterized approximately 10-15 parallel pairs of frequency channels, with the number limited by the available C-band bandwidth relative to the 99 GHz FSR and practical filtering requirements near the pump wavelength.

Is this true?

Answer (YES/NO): NO